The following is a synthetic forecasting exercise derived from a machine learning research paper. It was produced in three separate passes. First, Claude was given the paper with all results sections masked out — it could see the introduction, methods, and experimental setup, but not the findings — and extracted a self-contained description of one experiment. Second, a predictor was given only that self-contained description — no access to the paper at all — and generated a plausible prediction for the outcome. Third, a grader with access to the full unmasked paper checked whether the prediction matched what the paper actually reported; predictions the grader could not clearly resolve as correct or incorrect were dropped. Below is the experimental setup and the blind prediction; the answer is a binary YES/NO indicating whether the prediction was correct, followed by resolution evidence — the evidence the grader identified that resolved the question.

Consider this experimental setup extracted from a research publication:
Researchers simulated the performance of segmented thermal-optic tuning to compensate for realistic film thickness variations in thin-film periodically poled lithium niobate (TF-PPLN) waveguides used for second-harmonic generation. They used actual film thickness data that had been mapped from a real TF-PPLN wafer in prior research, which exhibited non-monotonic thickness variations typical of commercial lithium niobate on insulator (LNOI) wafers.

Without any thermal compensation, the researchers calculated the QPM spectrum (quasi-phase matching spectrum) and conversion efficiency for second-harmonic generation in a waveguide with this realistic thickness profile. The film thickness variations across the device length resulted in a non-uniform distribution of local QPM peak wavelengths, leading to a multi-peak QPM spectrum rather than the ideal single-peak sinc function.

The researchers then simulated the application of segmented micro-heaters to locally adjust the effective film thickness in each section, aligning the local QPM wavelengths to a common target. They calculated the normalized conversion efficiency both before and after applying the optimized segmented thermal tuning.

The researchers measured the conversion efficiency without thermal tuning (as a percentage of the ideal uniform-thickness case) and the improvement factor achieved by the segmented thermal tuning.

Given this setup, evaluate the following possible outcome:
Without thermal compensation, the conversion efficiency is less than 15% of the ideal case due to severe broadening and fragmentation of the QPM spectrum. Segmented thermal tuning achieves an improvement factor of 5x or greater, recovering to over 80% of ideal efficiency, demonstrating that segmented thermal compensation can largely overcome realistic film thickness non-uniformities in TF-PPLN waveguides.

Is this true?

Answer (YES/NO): NO